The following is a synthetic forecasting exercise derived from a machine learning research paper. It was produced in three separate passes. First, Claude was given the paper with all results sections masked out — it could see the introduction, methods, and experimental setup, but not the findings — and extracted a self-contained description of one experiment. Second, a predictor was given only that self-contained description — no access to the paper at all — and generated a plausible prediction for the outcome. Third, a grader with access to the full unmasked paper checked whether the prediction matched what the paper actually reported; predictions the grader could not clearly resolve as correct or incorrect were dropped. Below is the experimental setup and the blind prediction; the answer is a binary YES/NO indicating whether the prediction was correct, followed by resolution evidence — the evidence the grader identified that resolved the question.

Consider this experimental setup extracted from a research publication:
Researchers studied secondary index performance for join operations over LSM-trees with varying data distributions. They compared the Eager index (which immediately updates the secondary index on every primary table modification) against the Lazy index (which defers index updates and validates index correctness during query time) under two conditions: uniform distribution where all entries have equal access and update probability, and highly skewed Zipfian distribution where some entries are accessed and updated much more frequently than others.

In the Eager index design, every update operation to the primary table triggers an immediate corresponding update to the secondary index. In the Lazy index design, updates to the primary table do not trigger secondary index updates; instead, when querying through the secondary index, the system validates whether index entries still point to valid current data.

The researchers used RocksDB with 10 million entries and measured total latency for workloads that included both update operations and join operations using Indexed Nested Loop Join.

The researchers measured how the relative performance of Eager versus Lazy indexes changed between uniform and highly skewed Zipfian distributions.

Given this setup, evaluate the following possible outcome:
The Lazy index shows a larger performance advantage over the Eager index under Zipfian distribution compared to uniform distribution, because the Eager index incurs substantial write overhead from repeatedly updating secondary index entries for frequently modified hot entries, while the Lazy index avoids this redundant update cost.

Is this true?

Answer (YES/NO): NO